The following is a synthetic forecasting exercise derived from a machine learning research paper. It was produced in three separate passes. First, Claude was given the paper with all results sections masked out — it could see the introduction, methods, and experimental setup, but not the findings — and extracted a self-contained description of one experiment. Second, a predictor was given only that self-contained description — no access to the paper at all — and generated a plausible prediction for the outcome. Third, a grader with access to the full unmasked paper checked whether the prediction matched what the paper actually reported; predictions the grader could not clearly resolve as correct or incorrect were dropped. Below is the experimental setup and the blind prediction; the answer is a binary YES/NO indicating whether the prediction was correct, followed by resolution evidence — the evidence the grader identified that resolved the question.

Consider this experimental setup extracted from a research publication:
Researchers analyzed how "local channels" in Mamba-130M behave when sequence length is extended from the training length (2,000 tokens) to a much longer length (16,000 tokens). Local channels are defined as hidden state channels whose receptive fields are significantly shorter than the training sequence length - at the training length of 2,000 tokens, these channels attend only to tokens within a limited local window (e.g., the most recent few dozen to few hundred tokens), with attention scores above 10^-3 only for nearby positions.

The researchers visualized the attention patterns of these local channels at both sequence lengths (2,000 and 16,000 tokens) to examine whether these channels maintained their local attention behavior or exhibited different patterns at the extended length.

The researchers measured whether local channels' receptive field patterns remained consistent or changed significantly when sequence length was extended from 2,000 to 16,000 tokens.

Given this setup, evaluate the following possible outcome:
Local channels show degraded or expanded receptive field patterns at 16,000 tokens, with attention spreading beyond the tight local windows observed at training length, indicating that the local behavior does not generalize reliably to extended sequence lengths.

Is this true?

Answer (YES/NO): NO